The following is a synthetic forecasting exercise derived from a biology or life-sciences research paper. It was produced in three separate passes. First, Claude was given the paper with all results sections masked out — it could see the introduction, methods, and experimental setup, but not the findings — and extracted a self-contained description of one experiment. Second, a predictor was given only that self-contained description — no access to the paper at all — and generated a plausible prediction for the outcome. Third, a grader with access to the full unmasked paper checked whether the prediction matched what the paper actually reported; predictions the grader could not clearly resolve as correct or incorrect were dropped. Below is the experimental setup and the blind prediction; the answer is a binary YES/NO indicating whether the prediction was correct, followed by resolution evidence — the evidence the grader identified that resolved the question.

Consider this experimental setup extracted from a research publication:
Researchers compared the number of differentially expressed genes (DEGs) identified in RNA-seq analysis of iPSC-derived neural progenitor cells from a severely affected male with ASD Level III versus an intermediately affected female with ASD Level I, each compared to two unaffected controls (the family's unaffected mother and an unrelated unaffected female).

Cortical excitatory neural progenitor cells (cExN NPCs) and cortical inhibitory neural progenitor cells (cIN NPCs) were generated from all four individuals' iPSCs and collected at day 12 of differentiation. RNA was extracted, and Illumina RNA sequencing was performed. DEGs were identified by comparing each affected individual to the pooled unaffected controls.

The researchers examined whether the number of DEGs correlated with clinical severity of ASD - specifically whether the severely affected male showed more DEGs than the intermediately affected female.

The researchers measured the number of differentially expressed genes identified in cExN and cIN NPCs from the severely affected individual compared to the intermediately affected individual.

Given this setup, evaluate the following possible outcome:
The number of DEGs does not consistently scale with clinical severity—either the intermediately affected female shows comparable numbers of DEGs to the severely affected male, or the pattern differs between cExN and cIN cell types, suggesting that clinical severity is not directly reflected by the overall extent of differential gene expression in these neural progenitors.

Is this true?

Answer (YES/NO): NO